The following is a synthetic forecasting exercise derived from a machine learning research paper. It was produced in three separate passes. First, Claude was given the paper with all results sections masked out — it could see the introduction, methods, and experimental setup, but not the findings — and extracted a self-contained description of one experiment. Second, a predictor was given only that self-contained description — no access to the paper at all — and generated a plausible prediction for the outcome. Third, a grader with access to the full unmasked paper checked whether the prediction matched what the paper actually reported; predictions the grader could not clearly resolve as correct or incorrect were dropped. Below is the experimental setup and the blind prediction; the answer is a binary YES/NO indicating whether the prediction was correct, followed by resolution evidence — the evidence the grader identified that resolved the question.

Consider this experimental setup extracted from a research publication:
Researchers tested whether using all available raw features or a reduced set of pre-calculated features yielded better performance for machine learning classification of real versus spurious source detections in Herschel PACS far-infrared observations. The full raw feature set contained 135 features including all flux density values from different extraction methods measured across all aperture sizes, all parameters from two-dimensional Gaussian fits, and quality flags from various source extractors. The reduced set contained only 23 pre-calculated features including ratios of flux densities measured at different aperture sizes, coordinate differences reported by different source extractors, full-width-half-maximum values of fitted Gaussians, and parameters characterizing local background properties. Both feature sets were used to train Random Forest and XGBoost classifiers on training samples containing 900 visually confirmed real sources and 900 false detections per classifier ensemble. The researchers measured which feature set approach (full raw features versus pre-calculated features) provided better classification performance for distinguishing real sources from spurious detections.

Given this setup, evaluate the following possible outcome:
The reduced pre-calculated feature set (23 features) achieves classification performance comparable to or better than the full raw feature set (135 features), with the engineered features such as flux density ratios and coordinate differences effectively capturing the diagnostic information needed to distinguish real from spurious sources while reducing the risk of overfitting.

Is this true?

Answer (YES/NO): YES